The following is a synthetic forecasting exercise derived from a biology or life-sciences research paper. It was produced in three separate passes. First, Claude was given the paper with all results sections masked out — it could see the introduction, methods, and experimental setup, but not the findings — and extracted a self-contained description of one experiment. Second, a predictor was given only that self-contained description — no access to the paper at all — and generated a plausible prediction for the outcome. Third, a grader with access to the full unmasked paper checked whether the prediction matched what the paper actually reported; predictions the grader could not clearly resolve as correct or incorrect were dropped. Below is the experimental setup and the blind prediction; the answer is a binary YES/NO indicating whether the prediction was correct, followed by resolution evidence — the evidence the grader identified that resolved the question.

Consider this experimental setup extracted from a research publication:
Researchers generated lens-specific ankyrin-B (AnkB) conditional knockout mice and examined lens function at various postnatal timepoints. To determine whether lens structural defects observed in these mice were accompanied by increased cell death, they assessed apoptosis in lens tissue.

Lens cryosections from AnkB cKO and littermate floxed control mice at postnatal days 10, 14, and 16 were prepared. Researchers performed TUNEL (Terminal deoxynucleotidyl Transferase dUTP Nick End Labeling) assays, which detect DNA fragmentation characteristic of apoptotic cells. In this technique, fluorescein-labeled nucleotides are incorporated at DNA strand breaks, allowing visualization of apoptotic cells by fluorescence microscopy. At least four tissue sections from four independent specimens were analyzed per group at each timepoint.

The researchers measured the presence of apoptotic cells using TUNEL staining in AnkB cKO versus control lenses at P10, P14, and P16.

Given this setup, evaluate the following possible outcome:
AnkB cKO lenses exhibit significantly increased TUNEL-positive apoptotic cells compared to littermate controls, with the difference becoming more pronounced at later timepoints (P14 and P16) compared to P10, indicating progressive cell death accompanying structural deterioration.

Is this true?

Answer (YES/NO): NO